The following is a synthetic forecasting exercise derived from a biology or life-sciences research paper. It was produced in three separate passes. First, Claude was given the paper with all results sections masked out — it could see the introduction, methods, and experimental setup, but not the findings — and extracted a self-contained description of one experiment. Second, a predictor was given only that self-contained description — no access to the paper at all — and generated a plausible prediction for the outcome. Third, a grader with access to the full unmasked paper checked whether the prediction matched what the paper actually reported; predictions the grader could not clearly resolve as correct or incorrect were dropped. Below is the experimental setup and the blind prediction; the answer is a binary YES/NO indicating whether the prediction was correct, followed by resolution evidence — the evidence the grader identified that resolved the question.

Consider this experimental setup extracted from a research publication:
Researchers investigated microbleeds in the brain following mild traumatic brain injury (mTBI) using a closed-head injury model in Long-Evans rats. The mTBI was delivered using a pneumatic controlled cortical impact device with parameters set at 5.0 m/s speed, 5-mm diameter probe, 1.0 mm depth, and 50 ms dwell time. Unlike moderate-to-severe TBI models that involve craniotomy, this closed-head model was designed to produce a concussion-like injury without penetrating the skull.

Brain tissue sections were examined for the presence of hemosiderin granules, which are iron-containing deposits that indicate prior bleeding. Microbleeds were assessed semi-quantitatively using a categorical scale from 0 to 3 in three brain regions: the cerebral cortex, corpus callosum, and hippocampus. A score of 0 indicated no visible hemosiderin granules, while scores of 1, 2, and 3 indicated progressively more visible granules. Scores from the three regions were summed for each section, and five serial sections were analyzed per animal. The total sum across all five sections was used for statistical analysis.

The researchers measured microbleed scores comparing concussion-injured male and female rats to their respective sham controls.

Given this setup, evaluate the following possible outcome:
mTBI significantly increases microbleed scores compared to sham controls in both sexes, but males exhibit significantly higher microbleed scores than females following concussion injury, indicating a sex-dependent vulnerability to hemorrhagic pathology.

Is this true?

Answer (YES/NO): NO